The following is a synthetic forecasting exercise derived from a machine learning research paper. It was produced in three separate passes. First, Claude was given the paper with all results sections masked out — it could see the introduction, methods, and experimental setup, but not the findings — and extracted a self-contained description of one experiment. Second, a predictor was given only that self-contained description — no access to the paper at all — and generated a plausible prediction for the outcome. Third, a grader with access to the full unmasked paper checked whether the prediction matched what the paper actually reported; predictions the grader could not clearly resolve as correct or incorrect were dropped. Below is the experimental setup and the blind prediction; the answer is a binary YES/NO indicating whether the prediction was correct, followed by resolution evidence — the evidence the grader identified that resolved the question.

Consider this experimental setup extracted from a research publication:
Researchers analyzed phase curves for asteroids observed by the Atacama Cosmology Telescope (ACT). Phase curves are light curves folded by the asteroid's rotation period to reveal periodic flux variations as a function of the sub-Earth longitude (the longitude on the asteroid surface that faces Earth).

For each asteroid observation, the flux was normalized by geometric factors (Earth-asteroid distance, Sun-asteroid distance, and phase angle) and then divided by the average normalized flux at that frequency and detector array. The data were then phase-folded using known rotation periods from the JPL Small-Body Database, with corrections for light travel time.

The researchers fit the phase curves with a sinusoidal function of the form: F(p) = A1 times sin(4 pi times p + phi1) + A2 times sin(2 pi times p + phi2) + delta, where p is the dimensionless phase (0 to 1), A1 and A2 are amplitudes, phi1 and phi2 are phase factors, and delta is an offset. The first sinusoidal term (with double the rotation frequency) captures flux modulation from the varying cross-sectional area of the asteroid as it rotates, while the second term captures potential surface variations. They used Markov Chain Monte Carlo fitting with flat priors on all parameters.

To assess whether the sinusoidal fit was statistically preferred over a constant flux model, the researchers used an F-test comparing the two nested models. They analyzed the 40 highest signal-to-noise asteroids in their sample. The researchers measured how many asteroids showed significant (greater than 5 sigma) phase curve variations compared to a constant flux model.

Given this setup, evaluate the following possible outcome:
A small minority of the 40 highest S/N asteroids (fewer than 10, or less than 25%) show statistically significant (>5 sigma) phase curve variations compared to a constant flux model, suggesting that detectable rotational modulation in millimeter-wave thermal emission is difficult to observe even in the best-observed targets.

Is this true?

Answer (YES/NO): YES